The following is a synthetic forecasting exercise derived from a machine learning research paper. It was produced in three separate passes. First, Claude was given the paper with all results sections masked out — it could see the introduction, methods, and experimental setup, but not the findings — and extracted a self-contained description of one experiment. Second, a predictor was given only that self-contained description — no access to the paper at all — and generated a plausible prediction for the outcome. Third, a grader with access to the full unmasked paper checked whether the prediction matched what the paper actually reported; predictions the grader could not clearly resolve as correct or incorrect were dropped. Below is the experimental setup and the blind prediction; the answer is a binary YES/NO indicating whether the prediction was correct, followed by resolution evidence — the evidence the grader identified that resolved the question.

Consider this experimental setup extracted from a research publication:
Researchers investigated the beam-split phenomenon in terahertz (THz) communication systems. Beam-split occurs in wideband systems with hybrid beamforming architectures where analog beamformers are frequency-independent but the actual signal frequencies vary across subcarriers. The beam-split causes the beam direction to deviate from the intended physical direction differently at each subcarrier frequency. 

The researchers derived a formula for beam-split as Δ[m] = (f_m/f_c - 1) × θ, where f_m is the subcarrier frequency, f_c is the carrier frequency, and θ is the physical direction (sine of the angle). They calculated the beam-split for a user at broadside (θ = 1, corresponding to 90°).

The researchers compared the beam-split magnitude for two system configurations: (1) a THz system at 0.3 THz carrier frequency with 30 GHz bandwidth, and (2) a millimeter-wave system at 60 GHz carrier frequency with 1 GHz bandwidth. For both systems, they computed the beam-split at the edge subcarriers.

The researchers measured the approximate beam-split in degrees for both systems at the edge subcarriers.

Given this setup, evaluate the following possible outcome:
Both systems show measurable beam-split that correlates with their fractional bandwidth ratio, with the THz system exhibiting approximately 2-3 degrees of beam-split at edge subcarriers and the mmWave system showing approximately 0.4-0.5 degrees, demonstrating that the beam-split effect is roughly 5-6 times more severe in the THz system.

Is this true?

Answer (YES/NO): NO